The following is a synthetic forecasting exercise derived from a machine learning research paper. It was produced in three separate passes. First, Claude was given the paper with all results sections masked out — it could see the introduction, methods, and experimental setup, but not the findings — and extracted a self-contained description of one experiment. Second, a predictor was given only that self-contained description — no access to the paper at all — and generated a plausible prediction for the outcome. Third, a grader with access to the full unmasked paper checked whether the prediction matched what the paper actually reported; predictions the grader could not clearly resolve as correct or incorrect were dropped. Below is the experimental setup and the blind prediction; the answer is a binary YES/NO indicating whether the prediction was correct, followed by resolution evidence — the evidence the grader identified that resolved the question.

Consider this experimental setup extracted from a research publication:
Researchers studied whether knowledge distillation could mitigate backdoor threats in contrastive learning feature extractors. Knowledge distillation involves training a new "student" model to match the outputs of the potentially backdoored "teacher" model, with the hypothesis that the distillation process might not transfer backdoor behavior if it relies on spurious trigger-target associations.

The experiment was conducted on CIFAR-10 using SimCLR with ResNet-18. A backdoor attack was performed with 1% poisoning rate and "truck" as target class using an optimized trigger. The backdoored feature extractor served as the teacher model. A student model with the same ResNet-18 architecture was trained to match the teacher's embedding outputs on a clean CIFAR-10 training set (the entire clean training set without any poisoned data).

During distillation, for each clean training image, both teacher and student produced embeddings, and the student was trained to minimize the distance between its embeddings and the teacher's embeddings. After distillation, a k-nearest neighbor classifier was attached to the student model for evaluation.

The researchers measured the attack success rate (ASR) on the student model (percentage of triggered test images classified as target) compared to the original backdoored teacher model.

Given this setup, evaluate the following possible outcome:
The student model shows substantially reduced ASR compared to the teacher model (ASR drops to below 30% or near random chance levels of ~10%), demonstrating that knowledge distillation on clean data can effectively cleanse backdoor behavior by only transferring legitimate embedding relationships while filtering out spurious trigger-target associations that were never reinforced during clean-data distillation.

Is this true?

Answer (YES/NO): NO